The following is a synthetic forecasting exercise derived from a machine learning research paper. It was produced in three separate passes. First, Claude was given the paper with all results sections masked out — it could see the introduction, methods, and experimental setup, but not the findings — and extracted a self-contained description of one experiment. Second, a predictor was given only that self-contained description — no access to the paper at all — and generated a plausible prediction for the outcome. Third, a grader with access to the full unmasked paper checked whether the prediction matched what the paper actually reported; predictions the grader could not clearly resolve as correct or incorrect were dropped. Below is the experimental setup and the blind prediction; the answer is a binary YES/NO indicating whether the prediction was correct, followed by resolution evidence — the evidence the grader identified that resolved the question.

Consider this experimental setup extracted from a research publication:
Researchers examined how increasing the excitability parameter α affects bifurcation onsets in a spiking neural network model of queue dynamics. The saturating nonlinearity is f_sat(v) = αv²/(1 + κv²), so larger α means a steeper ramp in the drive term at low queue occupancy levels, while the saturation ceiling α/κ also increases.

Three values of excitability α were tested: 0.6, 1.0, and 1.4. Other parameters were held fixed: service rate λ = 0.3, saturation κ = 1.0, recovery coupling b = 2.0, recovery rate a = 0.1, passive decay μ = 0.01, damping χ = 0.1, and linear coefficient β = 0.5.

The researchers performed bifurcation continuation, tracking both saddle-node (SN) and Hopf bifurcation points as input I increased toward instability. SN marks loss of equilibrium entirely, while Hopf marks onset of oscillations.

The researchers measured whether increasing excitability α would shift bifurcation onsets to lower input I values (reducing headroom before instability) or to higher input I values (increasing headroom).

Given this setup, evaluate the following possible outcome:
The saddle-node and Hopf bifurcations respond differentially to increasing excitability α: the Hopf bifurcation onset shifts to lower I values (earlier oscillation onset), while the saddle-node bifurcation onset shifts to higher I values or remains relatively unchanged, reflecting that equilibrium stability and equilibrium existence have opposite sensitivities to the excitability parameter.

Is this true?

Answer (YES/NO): NO